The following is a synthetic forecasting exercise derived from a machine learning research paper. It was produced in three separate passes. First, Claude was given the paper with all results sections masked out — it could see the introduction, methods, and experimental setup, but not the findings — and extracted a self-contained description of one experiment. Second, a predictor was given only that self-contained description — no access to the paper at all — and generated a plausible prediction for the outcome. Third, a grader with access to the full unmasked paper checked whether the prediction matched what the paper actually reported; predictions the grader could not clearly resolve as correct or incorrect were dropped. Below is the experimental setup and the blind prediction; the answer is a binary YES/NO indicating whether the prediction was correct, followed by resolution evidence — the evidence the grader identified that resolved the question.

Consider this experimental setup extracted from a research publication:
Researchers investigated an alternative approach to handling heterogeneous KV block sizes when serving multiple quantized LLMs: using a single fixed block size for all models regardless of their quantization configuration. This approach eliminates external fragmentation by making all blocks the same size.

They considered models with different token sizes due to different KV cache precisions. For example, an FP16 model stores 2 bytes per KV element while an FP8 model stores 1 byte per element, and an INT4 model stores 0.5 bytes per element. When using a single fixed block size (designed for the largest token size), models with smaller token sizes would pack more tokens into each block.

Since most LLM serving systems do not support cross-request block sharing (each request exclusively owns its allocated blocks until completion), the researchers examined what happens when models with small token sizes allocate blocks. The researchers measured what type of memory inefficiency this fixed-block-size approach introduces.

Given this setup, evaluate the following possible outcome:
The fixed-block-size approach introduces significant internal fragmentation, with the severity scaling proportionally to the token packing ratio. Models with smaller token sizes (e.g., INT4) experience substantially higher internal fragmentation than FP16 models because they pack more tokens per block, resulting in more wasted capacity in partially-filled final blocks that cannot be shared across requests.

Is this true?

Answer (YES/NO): NO